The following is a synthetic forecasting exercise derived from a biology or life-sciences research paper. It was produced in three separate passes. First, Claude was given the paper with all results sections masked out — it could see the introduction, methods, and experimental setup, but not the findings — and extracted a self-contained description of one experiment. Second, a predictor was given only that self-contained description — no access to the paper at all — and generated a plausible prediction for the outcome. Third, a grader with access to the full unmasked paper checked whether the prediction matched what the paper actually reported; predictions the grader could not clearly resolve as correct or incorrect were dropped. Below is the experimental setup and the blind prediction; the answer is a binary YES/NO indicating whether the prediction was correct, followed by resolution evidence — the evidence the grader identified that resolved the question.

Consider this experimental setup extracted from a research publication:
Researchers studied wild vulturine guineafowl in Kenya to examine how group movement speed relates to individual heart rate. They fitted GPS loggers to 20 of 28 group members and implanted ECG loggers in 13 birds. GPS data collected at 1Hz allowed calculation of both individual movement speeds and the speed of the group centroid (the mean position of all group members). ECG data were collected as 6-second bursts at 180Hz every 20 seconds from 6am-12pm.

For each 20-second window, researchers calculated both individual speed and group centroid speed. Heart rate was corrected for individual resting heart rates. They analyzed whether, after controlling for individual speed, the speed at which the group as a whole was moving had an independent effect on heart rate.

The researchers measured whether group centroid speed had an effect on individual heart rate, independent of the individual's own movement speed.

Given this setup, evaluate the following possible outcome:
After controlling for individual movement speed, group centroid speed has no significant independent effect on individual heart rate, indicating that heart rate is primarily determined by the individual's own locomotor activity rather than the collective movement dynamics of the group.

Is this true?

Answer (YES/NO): NO